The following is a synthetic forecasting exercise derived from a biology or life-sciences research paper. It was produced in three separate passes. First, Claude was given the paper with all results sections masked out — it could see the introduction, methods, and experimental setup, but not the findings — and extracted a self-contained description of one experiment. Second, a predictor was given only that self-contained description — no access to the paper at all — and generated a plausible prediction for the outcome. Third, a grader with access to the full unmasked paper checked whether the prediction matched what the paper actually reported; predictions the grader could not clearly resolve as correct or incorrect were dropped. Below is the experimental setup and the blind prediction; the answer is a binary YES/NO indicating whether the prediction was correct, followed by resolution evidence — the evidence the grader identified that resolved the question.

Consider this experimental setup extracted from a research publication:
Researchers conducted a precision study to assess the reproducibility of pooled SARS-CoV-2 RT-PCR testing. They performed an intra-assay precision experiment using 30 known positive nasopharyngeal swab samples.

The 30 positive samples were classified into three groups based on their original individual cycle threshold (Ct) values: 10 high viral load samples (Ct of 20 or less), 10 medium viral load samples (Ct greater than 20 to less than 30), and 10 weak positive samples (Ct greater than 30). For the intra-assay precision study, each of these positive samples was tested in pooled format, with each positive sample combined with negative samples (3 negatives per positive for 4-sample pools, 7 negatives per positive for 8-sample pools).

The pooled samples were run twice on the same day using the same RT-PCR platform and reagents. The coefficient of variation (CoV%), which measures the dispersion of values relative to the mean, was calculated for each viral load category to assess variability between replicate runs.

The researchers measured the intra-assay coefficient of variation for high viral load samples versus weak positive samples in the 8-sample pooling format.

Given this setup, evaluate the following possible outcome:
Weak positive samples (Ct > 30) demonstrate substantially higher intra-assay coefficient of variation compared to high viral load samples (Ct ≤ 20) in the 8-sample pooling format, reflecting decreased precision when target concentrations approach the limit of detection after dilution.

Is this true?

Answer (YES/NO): YES